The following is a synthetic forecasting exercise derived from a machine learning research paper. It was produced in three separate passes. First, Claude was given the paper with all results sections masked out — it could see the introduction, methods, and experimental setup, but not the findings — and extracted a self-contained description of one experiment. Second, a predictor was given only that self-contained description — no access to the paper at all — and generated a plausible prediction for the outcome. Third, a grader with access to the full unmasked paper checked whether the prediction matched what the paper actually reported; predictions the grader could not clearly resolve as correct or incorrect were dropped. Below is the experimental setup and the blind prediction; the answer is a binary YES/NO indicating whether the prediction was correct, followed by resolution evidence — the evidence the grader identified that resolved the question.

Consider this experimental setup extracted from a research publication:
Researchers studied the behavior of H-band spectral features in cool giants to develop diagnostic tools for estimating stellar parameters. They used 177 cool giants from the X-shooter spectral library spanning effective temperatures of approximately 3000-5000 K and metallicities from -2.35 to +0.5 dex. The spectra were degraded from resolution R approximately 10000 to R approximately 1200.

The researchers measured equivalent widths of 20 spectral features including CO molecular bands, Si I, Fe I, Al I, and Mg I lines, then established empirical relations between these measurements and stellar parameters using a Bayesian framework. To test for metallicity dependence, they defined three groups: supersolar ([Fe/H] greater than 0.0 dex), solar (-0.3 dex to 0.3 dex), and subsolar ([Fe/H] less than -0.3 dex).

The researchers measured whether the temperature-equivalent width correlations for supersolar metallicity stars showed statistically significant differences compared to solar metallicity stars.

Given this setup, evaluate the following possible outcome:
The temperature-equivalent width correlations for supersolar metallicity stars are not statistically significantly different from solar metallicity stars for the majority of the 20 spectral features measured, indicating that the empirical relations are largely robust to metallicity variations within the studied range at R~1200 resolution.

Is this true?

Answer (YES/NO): NO